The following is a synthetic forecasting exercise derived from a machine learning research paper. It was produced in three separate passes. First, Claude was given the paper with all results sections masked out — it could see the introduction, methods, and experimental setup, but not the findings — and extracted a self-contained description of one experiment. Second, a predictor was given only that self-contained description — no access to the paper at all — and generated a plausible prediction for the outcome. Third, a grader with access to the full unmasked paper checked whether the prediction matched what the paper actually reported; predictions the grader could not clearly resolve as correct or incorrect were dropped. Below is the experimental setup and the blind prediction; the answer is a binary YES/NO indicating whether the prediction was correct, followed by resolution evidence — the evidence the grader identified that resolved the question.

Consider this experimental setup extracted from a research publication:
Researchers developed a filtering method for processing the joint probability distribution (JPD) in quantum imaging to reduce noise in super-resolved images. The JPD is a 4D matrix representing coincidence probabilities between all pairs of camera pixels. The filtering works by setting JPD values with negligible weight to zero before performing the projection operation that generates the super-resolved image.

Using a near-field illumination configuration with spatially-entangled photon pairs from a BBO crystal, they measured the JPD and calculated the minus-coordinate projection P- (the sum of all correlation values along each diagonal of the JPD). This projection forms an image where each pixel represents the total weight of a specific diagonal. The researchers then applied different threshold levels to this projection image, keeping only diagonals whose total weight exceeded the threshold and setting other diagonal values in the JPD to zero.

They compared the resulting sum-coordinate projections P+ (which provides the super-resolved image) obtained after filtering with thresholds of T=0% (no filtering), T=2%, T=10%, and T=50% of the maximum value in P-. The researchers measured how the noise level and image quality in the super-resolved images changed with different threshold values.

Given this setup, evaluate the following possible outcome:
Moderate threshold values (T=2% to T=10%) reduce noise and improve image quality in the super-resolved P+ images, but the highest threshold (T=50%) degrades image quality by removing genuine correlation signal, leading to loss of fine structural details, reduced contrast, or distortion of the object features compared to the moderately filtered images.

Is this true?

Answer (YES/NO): NO